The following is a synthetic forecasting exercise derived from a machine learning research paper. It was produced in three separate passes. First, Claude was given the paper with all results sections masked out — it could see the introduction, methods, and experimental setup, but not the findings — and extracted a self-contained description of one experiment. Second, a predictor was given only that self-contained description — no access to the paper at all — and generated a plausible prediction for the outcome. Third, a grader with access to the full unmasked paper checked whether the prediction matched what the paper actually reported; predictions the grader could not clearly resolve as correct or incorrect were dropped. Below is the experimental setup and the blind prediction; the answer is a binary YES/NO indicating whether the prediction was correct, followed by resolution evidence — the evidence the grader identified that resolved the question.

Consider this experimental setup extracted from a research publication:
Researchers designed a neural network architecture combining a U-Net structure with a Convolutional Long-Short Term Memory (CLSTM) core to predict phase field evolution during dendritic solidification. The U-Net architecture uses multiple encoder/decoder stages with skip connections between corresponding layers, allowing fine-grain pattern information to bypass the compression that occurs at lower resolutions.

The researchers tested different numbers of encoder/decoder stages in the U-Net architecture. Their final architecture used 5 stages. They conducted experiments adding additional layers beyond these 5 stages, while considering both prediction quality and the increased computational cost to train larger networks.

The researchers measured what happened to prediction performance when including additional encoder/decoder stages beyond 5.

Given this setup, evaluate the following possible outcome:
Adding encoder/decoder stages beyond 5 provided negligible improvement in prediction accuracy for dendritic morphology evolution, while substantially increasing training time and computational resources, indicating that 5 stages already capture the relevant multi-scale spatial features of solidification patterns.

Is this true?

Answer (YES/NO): YES